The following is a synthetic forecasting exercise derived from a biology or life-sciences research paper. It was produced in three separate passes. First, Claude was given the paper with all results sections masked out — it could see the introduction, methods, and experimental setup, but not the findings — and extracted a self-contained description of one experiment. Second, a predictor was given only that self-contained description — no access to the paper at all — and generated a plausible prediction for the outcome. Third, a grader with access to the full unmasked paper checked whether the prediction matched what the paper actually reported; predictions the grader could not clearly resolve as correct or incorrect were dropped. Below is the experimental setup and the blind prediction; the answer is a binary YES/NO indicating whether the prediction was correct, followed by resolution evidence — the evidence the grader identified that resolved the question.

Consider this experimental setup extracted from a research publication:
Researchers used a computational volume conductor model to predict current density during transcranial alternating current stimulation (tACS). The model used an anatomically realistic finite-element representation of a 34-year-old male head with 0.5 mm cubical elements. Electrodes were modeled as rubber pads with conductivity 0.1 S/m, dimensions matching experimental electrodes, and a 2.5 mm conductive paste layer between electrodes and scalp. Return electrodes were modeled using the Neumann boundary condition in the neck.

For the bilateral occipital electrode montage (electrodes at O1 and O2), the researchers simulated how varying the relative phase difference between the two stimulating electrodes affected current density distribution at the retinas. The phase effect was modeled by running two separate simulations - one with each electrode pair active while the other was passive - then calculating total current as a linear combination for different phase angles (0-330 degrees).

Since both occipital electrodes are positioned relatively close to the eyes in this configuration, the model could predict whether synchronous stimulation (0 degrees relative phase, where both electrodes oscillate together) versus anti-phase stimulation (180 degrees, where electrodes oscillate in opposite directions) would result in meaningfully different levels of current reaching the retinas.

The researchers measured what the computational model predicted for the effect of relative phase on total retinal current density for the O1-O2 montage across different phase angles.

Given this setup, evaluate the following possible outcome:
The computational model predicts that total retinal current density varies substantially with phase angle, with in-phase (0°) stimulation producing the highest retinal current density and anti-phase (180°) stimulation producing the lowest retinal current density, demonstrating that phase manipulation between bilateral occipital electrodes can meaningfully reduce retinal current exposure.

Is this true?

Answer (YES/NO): YES